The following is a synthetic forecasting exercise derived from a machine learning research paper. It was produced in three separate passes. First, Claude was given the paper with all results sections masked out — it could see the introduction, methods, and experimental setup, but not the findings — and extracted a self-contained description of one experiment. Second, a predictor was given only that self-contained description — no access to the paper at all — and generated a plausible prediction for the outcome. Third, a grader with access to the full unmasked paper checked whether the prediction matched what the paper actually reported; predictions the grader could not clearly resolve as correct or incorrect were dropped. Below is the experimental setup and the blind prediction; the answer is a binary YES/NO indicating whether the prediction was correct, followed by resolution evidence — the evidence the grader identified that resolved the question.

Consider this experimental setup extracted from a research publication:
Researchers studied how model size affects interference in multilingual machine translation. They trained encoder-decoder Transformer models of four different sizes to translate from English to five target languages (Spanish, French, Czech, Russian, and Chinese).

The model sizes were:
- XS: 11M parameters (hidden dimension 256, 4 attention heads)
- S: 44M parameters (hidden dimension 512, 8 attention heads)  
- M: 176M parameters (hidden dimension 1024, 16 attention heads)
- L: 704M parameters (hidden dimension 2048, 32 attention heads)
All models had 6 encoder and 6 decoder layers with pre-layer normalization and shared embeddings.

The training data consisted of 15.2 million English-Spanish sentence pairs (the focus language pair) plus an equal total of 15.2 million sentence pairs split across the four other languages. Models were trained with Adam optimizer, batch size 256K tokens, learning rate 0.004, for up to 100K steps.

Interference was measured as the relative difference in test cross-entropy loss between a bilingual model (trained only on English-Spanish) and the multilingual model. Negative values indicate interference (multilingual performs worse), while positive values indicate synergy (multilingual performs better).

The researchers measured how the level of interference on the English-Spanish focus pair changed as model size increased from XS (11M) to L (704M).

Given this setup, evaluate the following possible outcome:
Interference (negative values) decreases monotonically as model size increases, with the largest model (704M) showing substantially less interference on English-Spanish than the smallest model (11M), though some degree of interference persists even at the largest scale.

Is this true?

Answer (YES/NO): NO